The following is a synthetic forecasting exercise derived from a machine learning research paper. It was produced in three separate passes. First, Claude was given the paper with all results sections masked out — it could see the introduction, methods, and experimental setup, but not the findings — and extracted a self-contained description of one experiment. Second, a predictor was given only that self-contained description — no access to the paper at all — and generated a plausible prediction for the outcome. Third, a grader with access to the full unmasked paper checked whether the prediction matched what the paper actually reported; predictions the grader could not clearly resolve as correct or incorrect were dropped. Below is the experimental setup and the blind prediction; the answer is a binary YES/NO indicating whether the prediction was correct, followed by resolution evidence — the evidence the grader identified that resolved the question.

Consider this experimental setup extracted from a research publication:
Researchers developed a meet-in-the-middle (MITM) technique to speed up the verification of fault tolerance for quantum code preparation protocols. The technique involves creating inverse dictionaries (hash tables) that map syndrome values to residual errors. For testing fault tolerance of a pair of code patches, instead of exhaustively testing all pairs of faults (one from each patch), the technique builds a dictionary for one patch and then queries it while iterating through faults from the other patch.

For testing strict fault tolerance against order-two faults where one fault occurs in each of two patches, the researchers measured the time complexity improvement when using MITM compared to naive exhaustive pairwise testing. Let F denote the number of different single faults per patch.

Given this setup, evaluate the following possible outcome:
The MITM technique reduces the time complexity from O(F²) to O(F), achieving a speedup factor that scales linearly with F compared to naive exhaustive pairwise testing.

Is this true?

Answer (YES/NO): YES